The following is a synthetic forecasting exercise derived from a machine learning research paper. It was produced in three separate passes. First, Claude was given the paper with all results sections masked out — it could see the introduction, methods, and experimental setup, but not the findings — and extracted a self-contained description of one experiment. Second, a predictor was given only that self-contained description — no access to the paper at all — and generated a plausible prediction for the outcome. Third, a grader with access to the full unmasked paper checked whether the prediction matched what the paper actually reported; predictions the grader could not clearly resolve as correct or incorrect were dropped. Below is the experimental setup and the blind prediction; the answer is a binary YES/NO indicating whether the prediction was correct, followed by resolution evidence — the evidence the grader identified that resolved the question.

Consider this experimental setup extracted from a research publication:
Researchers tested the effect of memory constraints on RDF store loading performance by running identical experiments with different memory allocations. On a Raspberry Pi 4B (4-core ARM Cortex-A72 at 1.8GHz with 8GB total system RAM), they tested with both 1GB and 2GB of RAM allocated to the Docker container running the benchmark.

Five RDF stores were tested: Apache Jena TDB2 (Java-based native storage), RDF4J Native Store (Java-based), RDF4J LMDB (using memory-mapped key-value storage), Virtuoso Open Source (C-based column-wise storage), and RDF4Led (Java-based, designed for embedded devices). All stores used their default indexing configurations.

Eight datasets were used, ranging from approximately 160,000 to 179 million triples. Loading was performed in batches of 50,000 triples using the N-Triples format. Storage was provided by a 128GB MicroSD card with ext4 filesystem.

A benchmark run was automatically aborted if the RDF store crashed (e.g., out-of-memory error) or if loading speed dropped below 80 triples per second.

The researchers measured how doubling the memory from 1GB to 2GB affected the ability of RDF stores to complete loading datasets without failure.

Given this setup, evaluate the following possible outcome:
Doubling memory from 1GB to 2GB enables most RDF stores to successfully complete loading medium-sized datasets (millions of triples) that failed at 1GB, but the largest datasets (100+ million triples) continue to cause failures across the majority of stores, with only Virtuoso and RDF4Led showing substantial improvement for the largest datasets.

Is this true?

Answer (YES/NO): NO